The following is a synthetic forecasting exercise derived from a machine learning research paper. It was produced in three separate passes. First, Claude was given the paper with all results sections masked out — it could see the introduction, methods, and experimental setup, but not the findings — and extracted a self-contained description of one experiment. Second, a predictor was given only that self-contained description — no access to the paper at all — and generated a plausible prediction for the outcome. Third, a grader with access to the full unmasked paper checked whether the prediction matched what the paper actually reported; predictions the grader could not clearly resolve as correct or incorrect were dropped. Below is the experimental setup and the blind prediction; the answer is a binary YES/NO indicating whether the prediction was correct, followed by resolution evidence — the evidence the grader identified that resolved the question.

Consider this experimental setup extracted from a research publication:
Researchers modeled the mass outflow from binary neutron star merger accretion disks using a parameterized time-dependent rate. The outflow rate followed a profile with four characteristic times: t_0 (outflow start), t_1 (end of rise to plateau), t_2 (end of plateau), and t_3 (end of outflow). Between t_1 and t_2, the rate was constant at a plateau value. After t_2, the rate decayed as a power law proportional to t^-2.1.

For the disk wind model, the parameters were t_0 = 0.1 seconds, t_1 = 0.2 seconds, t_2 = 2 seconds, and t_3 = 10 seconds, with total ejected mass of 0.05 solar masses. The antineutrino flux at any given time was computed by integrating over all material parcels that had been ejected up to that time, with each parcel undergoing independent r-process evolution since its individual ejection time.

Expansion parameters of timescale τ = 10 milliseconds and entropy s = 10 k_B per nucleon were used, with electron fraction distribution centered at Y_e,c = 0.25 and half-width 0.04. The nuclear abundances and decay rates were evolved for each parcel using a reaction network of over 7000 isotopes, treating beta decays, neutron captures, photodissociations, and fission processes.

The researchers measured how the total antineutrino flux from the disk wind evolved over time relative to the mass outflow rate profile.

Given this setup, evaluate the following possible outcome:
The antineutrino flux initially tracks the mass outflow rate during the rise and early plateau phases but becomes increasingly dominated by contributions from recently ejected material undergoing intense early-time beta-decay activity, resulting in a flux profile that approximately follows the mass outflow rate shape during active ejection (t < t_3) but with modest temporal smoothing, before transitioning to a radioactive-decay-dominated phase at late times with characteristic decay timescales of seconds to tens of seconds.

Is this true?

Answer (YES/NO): NO